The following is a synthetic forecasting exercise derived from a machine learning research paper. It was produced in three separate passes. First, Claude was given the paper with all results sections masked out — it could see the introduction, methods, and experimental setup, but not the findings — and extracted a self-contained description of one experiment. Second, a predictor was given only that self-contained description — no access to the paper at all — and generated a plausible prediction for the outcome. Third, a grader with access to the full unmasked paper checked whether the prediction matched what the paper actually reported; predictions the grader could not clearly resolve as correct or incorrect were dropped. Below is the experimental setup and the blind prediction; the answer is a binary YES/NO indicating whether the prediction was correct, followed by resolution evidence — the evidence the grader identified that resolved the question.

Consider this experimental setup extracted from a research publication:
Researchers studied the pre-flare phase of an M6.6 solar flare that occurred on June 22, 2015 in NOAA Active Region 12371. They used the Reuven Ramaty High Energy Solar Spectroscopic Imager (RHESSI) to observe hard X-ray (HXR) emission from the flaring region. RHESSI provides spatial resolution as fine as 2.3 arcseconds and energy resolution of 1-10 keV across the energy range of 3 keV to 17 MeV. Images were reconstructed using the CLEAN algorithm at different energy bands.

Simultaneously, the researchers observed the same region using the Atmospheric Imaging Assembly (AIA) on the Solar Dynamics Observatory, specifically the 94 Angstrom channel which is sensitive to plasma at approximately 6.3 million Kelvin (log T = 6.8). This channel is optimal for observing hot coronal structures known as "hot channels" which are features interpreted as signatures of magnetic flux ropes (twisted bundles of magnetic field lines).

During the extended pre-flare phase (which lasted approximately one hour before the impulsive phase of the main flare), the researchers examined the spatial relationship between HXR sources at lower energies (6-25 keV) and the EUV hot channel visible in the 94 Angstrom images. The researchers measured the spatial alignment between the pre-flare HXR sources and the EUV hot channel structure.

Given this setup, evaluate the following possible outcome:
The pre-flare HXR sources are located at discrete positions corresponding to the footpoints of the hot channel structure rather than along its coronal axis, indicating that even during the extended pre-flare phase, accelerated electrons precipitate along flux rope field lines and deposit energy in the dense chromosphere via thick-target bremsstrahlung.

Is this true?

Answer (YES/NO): NO